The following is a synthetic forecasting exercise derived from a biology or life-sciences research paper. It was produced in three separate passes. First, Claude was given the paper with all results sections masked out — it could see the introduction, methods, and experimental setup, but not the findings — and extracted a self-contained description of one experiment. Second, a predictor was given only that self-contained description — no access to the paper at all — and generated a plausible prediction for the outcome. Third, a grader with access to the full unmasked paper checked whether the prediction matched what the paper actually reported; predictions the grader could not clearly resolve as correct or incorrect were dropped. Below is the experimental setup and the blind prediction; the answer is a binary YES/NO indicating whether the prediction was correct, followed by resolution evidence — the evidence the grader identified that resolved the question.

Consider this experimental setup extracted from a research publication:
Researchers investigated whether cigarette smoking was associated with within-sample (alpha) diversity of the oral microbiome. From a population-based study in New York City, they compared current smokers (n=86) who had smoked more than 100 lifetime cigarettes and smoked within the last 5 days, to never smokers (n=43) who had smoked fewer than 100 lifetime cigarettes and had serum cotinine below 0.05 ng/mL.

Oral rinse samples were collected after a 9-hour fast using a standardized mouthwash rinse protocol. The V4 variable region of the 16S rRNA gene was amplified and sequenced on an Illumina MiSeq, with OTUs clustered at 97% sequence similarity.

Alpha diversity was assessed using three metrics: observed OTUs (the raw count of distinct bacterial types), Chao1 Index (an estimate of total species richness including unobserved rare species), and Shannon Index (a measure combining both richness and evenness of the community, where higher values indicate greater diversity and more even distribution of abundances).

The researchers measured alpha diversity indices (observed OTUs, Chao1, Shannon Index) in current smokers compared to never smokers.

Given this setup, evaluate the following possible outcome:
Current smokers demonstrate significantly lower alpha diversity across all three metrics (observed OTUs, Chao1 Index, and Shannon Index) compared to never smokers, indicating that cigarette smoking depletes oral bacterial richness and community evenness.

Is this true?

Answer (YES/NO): NO